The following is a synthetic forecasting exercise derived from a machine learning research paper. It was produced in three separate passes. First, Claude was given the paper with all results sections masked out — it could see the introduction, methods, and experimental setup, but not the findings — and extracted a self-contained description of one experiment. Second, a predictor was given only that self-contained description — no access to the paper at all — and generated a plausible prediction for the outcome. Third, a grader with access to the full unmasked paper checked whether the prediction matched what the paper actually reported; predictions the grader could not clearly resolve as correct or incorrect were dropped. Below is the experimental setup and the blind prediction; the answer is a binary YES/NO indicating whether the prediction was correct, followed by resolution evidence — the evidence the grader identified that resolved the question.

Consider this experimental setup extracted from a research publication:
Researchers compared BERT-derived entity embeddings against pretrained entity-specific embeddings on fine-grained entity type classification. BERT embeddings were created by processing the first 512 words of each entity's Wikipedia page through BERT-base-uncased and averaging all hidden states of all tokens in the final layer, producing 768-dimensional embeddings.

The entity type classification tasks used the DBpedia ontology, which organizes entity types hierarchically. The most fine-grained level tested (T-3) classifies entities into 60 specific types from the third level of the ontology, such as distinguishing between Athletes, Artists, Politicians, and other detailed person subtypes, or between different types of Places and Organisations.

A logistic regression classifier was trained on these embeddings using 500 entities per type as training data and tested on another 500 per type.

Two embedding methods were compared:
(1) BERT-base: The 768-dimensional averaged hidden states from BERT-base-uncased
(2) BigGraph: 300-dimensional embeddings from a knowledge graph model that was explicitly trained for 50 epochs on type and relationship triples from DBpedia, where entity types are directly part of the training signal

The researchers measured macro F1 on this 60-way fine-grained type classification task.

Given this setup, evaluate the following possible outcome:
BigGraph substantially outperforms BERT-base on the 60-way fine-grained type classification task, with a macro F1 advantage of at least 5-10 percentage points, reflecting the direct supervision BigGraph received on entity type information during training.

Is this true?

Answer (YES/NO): YES